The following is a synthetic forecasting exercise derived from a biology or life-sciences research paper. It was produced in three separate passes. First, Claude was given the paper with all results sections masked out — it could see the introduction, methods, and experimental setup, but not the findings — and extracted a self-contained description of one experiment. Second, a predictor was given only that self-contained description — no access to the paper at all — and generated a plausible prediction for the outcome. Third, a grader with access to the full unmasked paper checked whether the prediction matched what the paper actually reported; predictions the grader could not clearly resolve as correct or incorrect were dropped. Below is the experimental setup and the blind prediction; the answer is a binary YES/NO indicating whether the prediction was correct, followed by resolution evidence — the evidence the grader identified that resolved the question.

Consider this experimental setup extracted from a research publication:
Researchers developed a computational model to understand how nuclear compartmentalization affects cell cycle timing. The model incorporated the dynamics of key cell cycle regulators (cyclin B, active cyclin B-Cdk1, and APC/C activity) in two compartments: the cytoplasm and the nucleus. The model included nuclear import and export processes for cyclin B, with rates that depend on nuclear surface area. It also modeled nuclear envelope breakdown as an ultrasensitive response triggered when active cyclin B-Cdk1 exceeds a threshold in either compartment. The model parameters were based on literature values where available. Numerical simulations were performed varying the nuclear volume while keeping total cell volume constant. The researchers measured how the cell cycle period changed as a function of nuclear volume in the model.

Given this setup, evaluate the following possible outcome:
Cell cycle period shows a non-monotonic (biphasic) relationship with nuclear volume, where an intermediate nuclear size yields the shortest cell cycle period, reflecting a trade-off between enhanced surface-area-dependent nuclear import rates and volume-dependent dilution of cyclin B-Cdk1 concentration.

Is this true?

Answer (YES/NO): YES